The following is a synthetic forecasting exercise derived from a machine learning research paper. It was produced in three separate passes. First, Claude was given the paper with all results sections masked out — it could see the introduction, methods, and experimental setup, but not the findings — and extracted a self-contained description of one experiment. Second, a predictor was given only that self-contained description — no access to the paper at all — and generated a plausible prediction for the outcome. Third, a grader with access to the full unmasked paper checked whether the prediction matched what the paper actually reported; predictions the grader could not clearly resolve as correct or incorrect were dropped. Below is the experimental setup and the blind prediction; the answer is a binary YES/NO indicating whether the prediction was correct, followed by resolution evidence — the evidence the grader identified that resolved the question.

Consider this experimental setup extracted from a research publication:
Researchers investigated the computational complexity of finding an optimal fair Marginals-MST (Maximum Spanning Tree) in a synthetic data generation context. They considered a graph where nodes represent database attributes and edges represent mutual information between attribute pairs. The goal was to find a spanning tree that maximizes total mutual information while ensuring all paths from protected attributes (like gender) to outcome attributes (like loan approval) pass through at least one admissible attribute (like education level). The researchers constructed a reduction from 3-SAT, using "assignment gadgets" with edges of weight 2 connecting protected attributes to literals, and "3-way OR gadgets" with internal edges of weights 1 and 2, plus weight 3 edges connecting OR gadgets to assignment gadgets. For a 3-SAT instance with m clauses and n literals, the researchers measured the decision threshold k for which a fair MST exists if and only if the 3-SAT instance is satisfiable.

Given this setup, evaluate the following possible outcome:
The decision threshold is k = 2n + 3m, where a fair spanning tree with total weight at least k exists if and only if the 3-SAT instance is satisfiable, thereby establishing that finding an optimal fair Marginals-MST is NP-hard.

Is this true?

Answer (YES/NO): NO